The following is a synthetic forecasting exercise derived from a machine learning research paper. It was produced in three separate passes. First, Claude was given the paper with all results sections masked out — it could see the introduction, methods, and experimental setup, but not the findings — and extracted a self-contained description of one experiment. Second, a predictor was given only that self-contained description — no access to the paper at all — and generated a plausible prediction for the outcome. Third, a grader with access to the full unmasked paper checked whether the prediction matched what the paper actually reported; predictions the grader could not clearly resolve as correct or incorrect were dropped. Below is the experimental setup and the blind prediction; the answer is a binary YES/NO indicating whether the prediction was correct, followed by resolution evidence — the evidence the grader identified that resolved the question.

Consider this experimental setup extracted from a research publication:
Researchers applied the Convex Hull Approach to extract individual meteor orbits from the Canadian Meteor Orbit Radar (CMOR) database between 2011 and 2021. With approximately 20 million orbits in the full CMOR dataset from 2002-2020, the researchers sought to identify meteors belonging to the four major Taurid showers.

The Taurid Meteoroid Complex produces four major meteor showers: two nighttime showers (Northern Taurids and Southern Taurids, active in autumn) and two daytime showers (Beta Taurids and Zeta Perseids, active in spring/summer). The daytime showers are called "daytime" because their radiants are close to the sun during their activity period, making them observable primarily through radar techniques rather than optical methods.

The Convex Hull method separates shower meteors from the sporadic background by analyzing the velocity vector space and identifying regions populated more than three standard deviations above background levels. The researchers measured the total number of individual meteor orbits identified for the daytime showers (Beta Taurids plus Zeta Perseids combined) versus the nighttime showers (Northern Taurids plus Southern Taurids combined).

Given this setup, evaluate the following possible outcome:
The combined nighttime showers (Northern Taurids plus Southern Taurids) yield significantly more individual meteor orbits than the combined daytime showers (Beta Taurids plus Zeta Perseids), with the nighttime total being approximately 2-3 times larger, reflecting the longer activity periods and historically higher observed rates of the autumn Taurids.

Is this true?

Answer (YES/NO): NO